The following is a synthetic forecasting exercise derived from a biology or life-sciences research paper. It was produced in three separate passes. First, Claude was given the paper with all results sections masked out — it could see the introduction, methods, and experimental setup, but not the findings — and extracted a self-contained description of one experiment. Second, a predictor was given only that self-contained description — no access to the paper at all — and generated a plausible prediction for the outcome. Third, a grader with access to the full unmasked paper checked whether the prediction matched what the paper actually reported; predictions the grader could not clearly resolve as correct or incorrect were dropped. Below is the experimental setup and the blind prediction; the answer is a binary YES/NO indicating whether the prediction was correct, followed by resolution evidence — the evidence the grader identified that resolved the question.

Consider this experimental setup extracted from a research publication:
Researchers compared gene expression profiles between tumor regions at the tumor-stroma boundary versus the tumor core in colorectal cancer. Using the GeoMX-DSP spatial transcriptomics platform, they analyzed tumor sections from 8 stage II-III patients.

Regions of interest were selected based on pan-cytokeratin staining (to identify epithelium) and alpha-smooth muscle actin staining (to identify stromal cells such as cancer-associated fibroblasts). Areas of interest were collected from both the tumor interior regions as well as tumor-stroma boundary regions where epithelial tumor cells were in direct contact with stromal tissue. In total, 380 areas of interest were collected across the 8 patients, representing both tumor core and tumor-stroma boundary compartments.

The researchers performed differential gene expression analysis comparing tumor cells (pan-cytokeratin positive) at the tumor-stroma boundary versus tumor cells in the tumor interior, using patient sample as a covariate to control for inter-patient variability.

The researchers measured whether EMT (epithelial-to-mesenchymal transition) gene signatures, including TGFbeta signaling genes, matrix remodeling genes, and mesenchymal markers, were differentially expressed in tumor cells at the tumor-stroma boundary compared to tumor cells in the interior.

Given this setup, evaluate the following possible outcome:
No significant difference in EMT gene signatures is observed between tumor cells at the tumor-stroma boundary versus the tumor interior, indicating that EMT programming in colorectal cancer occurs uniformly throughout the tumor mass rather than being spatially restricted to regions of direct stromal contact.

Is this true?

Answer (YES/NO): NO